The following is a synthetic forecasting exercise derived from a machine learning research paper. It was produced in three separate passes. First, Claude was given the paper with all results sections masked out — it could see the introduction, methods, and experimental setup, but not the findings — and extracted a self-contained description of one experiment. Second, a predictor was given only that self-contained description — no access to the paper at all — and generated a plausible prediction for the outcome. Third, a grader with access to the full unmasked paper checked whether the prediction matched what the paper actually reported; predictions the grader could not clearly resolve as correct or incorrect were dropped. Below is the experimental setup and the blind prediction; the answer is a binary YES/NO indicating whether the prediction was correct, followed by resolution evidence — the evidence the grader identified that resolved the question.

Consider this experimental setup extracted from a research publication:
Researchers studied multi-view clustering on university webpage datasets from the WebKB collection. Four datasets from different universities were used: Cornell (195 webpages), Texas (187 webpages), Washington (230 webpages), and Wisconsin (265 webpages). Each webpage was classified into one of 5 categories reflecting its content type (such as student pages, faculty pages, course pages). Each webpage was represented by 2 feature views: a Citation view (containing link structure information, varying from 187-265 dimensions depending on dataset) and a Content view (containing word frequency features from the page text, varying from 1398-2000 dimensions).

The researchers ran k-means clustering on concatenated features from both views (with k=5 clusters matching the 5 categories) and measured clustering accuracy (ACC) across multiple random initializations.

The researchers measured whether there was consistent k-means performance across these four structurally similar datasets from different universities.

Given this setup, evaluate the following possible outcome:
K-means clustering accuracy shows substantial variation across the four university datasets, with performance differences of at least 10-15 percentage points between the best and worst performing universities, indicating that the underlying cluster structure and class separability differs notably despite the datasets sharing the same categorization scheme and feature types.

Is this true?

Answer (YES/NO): YES